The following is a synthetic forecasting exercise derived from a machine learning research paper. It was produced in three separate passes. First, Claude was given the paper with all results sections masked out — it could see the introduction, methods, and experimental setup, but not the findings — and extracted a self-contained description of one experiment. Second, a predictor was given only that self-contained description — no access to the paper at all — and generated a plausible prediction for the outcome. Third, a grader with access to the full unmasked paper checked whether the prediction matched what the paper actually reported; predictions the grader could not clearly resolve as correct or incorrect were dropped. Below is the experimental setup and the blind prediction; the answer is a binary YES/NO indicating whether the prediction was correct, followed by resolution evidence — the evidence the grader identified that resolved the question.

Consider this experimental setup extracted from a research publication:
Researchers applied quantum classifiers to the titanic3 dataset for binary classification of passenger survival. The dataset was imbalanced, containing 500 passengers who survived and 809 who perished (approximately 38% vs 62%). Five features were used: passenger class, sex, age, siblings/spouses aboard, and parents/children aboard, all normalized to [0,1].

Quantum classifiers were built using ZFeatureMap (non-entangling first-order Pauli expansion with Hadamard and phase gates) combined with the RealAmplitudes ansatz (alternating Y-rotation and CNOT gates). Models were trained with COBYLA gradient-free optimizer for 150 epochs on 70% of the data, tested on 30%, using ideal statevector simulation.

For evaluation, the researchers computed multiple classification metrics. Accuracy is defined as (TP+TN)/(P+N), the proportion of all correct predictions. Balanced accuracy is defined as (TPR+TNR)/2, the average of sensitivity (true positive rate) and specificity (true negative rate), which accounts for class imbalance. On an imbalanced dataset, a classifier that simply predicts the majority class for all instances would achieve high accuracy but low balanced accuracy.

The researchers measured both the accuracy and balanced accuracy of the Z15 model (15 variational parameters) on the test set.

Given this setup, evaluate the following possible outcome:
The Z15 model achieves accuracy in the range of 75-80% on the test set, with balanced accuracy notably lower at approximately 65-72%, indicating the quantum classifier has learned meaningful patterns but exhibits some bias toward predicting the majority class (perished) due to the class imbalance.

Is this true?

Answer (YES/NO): NO